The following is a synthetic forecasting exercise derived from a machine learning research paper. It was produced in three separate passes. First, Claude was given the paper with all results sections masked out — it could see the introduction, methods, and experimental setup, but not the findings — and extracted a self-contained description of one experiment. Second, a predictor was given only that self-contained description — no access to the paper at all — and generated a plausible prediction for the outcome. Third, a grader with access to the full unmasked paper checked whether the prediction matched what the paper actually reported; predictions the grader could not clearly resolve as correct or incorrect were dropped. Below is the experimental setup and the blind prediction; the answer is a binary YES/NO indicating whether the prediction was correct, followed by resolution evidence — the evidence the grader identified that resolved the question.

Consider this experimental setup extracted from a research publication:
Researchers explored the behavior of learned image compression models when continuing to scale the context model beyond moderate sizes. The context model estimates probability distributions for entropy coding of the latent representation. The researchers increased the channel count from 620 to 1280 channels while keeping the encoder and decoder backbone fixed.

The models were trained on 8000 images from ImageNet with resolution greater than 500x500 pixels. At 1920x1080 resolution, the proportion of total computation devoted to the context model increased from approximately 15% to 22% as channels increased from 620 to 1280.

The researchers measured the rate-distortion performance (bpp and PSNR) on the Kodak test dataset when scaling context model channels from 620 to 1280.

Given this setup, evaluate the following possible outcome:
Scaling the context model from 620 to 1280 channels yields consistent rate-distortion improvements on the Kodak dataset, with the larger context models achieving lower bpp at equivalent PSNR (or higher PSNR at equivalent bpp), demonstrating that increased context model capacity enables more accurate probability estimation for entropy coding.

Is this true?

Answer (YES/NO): NO